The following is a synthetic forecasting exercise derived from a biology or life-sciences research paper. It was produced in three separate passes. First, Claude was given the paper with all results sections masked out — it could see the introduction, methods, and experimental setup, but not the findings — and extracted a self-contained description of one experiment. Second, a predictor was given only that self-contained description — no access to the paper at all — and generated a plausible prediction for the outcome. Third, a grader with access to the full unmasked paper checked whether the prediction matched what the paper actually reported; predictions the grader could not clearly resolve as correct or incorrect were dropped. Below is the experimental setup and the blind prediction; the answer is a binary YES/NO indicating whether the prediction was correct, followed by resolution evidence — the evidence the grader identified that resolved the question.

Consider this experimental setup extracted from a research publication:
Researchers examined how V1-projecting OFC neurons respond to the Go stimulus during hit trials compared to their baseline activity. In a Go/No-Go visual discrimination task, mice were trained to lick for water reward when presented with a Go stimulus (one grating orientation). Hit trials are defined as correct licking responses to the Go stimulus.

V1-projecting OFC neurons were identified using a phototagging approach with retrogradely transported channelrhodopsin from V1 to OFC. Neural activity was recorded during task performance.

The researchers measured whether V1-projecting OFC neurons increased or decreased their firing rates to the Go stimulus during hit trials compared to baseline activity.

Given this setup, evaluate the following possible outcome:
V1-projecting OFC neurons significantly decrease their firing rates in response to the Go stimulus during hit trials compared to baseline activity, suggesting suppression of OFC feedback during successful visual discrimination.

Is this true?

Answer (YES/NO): YES